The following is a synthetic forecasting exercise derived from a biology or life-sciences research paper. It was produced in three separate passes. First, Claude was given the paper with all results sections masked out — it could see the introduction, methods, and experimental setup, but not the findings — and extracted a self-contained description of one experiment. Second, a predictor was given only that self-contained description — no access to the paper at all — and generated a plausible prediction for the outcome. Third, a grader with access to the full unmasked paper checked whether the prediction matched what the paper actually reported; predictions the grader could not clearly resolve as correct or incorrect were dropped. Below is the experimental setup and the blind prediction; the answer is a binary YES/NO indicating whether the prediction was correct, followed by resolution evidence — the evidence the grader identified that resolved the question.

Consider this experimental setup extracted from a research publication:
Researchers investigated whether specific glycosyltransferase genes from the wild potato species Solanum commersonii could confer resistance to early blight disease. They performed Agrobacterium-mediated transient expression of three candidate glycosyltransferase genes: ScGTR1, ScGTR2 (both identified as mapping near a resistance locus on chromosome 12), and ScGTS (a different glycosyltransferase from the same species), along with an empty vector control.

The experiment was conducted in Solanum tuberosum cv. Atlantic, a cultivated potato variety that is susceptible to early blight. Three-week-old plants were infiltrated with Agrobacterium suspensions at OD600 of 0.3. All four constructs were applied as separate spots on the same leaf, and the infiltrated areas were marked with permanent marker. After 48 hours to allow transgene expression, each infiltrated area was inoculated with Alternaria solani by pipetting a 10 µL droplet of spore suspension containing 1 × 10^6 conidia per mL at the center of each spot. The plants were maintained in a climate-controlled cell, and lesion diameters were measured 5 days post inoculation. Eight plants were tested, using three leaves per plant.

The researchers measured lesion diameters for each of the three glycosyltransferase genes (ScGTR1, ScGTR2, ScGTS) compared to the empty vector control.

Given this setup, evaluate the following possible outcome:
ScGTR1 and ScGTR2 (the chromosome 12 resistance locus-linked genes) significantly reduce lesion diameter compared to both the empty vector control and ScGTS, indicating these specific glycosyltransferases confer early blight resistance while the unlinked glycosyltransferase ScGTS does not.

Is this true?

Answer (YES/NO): NO